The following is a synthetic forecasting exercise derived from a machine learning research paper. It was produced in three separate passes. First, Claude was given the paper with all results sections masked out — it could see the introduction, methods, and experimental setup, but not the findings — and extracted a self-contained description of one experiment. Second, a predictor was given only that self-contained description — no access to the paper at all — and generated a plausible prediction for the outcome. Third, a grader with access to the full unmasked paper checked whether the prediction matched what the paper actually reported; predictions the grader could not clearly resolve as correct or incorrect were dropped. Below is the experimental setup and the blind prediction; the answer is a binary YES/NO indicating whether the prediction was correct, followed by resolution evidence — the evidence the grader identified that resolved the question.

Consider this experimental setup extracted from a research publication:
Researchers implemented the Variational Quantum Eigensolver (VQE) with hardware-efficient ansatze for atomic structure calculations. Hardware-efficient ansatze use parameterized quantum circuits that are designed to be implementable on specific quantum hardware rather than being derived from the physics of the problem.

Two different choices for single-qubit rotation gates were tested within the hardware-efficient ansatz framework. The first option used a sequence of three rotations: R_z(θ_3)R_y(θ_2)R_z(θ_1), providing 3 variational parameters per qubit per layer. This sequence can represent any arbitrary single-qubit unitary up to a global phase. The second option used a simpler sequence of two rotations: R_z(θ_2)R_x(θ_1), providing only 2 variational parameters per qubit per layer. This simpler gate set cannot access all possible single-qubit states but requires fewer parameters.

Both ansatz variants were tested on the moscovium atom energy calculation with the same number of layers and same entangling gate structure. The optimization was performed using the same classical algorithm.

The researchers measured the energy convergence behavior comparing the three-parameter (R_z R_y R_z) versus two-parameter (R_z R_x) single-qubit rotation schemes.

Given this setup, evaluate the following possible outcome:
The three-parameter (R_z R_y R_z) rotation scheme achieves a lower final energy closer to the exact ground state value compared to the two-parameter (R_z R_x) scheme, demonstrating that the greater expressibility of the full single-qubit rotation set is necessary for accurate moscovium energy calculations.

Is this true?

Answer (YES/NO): NO